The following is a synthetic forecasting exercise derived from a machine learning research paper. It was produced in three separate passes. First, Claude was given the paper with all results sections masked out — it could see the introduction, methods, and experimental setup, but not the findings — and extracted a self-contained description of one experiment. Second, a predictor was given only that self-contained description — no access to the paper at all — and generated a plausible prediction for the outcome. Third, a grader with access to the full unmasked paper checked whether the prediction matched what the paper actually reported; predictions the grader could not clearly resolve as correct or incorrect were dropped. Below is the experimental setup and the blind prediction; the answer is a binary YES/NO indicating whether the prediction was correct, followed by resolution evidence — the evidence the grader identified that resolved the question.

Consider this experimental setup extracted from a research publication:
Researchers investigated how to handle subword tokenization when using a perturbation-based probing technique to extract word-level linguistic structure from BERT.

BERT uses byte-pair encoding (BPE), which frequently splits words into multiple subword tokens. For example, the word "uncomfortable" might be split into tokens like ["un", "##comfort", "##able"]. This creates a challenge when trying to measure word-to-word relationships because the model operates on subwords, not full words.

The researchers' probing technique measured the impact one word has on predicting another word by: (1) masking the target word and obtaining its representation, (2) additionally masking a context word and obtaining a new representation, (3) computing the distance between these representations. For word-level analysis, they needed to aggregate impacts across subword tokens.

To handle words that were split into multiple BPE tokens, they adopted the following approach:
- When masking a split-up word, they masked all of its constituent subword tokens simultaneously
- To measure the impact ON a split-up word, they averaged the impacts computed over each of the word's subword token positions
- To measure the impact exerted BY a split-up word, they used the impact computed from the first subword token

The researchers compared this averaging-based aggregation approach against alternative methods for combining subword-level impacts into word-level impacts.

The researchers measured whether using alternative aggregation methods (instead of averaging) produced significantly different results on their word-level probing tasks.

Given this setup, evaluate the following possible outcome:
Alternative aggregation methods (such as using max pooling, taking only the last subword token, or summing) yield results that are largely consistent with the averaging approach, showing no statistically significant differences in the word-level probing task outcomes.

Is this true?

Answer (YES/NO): YES